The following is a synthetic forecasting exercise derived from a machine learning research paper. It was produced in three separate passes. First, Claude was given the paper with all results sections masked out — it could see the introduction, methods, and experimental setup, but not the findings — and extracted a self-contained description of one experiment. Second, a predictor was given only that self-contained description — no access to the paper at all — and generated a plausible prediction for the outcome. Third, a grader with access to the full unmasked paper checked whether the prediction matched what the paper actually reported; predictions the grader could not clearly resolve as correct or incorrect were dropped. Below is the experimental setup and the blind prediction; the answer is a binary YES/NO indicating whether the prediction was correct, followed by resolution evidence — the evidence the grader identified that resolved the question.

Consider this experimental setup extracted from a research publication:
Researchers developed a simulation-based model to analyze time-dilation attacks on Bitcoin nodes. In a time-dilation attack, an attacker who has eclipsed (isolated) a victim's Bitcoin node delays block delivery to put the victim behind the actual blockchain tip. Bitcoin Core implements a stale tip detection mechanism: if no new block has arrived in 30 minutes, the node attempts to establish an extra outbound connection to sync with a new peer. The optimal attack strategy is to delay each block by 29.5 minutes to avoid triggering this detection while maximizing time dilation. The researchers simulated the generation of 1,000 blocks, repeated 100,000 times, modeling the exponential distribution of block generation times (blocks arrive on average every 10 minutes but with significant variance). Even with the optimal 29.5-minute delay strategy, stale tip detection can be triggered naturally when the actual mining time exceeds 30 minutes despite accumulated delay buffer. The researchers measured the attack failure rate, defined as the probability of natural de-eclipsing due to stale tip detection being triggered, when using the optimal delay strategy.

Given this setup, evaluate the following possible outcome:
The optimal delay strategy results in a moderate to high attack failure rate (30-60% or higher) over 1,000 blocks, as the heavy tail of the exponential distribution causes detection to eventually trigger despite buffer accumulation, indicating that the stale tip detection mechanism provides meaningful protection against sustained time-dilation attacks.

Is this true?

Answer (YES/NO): NO